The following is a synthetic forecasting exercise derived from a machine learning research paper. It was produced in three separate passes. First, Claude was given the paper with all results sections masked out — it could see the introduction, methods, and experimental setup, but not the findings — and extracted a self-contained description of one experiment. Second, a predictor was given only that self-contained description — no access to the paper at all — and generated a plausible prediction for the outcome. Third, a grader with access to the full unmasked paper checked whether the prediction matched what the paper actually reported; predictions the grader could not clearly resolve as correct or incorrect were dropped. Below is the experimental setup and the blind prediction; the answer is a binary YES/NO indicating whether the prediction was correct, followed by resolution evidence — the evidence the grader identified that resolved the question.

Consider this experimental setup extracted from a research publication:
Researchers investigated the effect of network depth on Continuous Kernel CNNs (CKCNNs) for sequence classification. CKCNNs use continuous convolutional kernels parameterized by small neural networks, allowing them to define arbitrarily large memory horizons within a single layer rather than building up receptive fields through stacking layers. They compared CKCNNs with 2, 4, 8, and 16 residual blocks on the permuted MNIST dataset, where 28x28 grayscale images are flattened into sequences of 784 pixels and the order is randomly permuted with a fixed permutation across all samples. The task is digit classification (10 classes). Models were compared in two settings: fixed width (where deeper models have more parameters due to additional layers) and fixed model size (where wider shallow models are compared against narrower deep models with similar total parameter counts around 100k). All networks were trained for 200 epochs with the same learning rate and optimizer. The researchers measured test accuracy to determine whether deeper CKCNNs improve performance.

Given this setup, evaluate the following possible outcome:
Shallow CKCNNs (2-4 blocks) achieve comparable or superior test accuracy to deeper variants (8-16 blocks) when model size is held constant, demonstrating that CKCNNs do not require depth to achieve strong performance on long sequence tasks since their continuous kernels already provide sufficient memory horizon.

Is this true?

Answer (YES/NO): YES